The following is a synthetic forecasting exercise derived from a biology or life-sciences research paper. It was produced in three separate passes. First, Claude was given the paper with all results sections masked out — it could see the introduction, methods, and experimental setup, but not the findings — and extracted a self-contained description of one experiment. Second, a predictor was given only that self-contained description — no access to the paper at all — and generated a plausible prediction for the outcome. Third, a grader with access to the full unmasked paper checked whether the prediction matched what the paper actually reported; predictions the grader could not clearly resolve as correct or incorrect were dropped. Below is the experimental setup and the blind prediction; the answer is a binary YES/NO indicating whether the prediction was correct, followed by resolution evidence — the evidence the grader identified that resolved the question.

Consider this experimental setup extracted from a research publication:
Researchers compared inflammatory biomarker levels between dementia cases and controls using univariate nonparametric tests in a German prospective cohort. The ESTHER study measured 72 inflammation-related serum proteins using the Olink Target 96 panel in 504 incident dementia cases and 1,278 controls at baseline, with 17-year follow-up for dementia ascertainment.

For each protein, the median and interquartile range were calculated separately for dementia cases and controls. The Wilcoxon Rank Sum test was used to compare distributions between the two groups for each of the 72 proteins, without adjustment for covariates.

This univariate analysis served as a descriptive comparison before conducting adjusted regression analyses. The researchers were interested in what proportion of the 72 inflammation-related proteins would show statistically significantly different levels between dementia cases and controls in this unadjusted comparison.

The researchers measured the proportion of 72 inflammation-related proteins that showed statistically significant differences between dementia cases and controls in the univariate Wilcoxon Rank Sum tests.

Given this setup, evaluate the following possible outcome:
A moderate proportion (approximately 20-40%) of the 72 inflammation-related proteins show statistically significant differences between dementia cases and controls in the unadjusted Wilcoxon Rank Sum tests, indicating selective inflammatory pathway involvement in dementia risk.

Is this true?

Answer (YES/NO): NO